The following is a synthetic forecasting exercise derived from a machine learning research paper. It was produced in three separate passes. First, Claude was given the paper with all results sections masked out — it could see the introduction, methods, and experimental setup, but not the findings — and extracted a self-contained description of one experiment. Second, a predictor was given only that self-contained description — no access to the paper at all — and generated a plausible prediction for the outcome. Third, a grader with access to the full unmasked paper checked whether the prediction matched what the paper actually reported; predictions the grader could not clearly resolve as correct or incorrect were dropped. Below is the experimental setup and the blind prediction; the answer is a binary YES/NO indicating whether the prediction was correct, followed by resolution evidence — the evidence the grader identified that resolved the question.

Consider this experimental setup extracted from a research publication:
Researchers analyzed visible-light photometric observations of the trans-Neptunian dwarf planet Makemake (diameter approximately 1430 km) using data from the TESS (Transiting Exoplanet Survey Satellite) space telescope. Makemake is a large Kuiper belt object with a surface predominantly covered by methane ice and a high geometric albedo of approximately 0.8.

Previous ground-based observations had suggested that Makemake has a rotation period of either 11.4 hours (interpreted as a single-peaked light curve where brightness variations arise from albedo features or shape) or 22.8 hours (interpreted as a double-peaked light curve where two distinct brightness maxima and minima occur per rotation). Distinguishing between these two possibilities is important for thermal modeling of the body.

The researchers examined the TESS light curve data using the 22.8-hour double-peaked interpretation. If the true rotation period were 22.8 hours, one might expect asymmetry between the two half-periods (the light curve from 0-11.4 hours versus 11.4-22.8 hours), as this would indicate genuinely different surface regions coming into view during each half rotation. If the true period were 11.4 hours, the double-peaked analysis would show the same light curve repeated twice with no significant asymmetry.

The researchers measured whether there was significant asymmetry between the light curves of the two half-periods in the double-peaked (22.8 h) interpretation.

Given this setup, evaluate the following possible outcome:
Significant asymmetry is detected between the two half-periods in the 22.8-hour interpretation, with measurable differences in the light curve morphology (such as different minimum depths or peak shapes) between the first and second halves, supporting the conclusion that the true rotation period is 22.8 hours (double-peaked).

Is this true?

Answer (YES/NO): NO